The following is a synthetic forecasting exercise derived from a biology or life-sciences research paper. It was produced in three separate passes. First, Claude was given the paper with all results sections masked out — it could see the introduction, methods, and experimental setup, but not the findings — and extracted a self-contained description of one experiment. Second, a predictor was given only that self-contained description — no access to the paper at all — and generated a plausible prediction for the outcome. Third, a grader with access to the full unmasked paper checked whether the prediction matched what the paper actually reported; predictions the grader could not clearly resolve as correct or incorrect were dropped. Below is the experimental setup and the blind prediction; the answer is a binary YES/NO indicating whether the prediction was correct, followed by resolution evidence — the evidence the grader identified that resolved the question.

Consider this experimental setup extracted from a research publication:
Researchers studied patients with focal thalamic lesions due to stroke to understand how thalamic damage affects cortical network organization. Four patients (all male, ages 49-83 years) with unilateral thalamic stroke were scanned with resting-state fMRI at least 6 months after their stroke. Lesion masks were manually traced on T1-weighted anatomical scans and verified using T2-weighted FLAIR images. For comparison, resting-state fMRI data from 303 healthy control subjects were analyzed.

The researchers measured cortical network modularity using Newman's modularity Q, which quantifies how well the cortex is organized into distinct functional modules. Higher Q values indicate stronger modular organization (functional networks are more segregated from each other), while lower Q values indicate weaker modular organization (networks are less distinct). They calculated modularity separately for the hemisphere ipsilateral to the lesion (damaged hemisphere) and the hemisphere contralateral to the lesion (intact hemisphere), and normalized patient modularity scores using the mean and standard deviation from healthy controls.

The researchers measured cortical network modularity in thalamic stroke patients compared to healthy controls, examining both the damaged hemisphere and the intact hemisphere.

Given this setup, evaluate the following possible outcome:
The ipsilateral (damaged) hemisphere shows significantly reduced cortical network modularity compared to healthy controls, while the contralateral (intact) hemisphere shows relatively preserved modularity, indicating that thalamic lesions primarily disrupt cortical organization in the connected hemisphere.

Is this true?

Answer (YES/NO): NO